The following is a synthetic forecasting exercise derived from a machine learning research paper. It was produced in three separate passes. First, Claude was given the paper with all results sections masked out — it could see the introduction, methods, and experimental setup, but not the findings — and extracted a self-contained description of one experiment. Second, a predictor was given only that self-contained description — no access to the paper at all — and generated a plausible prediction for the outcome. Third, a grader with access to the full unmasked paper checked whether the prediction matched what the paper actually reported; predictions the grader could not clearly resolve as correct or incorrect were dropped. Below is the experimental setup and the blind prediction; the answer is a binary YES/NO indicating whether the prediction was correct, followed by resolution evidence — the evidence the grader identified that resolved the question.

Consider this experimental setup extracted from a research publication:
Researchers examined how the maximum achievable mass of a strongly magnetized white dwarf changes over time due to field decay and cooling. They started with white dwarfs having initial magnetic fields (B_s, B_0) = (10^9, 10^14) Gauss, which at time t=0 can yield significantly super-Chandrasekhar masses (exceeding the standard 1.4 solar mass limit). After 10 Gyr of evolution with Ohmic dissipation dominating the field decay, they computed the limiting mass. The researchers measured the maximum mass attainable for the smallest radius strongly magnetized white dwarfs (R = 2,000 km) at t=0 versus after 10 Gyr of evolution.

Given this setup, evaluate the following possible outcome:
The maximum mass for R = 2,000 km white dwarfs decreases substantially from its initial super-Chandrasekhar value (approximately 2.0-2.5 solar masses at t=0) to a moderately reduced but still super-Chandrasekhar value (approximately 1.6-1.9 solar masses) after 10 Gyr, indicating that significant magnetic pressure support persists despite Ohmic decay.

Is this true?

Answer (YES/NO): NO